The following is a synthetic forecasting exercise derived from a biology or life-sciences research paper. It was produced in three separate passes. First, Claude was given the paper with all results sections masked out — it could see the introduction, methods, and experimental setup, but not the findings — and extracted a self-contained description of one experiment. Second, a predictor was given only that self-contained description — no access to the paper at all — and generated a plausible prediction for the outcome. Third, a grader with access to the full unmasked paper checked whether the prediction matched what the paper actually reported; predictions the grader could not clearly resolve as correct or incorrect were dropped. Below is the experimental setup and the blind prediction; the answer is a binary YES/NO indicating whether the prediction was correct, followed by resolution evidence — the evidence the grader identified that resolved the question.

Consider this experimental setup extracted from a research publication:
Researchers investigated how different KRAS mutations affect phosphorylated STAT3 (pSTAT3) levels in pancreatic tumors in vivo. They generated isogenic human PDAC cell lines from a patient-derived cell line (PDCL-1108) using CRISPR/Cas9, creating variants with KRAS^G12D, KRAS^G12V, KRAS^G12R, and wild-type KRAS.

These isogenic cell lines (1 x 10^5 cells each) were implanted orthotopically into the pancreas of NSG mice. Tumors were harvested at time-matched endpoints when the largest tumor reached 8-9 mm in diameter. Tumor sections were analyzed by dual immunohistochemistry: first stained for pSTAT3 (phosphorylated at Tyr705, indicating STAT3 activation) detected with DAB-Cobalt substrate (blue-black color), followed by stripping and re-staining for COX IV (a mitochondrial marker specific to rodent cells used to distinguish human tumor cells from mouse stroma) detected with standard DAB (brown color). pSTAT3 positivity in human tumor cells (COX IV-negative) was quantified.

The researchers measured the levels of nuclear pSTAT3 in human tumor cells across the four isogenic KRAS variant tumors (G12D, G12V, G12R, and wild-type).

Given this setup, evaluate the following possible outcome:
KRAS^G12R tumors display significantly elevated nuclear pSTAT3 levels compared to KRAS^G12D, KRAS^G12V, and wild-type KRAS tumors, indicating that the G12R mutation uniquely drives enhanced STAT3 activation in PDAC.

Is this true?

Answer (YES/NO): NO